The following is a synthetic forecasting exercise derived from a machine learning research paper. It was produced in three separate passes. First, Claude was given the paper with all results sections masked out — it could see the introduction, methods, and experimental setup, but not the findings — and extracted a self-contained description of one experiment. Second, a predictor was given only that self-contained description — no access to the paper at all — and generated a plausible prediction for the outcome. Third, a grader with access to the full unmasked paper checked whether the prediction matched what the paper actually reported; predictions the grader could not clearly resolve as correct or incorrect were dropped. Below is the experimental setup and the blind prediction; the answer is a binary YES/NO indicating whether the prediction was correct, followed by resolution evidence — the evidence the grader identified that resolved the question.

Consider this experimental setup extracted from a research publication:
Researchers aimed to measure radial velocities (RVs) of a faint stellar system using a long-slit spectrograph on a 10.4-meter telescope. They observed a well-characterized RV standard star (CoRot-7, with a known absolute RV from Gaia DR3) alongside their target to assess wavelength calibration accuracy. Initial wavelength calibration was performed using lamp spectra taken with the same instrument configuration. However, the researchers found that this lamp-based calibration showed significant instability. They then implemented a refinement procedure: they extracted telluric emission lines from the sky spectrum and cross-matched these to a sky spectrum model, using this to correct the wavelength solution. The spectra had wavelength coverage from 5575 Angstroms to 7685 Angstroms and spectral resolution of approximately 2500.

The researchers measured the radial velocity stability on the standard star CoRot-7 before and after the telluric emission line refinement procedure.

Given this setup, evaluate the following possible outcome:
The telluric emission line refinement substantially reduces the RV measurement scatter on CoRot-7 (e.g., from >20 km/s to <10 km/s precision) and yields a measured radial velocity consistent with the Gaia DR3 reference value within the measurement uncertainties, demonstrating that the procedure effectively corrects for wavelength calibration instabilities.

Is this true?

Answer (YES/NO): YES